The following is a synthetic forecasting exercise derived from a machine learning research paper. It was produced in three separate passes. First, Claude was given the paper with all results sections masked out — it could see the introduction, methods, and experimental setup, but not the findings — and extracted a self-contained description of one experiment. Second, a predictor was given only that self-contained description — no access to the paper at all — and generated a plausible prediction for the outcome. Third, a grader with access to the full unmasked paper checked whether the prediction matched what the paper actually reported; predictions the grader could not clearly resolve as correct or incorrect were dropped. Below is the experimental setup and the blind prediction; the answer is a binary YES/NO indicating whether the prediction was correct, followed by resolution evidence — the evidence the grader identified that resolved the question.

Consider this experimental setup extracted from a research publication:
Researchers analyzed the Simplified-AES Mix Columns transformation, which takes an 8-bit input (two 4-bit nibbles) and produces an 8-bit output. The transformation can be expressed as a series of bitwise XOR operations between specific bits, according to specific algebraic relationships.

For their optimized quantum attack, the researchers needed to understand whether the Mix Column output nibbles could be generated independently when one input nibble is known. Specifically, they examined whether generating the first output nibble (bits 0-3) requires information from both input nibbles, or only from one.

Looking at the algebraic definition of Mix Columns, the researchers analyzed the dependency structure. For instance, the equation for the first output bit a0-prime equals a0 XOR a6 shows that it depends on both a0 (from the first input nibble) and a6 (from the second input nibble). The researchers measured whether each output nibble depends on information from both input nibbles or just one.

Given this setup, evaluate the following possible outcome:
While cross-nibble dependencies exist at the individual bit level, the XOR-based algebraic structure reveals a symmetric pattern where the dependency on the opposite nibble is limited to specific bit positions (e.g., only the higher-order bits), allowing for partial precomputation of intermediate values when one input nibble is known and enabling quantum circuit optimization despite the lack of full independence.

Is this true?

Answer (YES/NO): NO